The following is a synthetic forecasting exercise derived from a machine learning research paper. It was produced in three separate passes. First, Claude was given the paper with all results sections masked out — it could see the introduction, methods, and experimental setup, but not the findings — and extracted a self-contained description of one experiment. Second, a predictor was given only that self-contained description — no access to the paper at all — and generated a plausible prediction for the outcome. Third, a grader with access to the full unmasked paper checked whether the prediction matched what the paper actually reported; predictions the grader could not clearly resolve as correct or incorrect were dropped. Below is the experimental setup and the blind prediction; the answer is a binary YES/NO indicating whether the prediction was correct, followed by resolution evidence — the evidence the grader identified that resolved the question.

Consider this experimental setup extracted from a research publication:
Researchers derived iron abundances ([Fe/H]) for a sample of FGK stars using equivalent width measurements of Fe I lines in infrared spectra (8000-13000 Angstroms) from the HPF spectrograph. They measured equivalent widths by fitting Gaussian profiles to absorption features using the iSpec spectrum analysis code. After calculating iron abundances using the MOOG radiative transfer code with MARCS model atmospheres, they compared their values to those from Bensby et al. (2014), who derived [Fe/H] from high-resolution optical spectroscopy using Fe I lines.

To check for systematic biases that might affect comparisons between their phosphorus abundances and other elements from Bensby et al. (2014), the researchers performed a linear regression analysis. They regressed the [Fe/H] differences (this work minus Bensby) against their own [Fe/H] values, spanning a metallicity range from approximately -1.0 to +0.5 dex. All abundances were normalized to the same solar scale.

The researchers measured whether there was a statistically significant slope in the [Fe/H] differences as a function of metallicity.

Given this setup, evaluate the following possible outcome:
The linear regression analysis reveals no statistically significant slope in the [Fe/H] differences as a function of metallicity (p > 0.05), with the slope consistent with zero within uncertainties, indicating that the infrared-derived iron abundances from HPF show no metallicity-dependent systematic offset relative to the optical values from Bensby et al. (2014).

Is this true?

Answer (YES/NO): YES